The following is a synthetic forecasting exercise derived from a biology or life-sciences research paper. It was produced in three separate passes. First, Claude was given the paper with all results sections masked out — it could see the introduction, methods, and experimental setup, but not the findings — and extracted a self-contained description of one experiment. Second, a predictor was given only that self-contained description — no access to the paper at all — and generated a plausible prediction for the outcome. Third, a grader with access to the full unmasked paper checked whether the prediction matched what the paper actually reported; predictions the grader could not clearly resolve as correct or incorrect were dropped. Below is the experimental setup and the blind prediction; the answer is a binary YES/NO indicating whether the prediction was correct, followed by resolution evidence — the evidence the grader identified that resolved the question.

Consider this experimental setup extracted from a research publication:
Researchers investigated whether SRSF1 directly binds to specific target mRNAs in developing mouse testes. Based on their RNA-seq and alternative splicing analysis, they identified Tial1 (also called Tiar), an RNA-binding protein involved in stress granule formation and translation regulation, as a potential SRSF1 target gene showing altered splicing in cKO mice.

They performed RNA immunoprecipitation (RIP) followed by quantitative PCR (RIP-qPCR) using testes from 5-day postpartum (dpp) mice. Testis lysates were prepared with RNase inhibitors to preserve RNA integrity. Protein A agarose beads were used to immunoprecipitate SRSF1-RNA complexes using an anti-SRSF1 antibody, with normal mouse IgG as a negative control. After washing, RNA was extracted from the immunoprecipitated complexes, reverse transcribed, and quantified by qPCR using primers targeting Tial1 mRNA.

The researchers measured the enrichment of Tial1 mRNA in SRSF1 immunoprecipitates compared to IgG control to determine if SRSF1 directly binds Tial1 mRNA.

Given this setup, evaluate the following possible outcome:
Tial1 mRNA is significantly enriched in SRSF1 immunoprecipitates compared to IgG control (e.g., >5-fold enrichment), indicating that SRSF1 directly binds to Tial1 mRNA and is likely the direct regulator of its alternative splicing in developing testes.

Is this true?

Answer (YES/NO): YES